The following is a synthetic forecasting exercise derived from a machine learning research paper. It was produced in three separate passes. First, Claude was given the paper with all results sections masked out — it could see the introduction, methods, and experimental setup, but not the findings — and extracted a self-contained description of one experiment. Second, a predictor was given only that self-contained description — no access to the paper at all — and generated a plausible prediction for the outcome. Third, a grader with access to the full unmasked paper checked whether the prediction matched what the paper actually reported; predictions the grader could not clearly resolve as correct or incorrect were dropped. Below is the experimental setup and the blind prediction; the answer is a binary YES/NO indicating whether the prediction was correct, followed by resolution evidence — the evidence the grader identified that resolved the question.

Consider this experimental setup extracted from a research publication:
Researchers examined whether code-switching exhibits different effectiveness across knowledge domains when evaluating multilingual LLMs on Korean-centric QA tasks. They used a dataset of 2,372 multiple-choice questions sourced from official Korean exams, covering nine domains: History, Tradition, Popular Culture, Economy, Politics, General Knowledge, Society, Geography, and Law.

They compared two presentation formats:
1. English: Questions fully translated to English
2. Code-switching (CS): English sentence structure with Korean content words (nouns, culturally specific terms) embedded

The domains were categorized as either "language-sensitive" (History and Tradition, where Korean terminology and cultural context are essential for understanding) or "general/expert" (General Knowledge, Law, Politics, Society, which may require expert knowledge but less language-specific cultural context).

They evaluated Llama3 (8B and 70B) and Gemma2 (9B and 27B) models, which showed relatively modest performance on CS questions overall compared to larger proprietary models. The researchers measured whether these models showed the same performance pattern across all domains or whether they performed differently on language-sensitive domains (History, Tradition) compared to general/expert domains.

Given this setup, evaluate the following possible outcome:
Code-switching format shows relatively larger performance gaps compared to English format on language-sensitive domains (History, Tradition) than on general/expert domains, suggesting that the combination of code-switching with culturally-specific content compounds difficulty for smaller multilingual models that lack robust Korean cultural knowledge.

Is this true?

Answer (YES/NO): NO